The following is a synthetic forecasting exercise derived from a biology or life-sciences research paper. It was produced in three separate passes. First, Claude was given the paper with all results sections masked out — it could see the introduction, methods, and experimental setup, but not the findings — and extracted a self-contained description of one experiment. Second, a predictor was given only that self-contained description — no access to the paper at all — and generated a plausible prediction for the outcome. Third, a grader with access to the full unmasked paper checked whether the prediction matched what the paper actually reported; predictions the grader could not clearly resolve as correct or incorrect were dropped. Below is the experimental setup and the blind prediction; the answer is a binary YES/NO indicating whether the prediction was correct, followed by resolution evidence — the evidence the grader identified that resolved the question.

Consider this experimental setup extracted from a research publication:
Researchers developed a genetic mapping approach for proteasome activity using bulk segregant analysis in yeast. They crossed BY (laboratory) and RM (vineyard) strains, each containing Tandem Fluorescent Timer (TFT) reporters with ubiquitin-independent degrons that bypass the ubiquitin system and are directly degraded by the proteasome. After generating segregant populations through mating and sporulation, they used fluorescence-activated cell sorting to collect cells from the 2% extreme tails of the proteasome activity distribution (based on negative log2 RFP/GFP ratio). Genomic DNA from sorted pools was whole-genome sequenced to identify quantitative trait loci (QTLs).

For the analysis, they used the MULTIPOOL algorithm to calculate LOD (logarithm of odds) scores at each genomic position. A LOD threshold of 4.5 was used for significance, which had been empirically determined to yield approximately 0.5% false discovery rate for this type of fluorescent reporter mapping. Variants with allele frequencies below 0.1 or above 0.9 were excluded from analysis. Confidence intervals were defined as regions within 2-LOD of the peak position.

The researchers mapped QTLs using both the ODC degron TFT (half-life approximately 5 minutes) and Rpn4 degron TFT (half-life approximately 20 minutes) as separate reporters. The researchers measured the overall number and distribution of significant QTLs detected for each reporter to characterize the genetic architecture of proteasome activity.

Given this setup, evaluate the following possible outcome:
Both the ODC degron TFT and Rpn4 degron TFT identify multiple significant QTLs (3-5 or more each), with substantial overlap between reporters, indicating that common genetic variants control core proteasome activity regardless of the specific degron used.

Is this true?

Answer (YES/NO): NO